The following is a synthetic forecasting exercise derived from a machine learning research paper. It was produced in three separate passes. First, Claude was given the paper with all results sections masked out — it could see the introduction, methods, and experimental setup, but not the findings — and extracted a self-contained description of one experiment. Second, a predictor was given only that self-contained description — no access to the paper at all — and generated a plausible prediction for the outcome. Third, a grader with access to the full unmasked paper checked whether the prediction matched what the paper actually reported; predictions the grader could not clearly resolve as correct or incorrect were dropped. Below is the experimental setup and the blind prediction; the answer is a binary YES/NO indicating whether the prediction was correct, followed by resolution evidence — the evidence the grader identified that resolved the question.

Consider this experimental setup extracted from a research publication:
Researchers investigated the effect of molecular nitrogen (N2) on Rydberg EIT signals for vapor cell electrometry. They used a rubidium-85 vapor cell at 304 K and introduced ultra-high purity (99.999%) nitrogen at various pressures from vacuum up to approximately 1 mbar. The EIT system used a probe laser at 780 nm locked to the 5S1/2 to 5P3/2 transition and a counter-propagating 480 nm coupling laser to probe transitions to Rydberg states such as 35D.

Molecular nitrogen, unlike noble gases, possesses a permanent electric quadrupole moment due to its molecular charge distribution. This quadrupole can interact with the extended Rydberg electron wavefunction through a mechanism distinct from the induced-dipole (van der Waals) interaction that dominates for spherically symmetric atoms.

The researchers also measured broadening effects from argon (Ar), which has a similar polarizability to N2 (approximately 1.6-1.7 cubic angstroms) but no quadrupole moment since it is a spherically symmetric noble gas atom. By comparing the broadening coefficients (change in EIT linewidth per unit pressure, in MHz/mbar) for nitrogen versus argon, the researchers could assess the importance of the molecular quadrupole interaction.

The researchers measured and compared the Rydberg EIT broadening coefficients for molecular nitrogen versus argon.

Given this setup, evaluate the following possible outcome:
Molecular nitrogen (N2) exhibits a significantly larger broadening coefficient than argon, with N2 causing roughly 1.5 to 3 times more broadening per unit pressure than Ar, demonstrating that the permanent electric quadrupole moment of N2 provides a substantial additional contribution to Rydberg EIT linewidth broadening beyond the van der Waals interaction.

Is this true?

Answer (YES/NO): NO